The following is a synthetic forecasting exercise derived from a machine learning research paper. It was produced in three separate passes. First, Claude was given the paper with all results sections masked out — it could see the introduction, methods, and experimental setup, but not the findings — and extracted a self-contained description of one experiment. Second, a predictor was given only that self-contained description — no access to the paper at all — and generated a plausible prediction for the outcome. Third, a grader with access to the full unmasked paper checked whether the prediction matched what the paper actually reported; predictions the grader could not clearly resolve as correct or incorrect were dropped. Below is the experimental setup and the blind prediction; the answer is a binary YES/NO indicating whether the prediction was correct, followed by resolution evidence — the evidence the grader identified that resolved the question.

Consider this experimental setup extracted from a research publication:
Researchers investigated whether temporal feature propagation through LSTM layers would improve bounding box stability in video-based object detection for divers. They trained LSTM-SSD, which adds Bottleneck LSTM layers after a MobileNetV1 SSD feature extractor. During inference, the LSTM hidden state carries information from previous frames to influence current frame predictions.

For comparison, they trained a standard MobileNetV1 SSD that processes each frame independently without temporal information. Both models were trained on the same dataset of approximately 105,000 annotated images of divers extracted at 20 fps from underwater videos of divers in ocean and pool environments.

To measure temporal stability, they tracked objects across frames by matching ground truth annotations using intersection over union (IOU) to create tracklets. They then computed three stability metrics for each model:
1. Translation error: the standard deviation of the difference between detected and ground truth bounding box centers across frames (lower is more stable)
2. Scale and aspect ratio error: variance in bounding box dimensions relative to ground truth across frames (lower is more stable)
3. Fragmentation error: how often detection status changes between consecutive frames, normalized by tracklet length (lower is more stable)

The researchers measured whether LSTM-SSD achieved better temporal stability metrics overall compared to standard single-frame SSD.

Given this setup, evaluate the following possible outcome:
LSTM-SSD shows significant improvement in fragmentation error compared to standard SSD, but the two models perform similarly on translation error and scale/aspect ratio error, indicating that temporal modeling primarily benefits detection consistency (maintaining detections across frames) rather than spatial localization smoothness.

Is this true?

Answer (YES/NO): YES